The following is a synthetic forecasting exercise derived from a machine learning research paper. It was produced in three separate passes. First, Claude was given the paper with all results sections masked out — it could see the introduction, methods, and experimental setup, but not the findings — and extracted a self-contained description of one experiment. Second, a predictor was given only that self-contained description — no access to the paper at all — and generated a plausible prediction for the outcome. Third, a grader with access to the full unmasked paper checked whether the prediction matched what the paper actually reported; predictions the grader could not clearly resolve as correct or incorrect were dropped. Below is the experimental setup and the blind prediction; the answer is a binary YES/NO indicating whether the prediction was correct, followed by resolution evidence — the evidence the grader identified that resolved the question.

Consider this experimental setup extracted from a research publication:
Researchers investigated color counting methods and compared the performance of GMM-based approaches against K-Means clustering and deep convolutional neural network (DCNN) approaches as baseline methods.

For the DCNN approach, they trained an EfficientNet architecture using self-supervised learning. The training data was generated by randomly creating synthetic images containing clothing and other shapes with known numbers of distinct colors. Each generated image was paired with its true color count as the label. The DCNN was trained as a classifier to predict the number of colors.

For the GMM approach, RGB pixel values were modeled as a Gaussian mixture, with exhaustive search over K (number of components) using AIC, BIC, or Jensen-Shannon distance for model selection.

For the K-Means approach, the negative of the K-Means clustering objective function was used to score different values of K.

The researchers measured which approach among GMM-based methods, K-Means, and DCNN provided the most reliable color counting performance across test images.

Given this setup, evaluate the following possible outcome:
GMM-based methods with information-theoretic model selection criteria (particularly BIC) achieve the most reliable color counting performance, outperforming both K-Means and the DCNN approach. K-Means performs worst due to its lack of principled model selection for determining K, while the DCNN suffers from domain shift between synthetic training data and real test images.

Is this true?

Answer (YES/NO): NO